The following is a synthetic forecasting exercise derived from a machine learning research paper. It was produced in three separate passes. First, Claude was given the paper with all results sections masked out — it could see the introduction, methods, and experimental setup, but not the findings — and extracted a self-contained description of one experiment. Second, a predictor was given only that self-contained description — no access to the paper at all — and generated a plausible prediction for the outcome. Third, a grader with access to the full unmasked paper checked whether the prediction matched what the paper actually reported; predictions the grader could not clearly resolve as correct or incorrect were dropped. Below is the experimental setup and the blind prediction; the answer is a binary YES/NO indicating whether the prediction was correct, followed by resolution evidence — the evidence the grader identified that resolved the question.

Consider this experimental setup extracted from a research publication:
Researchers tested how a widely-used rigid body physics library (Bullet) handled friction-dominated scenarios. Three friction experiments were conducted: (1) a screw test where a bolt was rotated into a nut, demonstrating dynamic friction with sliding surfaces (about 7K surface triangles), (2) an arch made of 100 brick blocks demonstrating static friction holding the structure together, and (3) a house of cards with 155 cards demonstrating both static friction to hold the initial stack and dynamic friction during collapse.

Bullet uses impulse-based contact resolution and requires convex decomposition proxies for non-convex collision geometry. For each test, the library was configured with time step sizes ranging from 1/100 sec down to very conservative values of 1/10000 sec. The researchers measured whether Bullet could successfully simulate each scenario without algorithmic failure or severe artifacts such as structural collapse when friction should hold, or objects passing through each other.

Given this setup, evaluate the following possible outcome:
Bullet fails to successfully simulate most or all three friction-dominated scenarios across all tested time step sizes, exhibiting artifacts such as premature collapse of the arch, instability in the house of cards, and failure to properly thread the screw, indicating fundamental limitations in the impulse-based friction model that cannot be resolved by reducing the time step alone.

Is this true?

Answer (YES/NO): YES